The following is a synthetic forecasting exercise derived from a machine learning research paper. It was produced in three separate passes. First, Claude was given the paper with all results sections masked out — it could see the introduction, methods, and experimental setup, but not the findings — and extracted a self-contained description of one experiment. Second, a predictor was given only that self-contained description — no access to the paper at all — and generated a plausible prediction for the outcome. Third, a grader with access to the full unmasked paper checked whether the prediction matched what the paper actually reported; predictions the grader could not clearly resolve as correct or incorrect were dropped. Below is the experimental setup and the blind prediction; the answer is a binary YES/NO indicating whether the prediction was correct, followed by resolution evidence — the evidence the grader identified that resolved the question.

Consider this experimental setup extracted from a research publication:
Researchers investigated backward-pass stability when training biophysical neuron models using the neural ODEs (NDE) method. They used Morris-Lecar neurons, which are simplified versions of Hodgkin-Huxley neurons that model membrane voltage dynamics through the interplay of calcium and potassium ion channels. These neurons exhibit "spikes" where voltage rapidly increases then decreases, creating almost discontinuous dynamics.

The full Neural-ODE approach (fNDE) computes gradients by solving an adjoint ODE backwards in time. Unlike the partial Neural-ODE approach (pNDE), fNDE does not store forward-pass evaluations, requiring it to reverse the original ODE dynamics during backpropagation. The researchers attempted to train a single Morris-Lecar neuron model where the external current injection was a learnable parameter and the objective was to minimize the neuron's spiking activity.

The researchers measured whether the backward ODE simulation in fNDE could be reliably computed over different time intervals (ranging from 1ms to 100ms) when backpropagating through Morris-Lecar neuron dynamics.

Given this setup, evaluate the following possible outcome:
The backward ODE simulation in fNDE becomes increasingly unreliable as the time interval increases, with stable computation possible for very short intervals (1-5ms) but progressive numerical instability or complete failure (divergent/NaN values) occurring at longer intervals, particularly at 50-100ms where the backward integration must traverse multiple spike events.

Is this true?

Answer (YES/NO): YES